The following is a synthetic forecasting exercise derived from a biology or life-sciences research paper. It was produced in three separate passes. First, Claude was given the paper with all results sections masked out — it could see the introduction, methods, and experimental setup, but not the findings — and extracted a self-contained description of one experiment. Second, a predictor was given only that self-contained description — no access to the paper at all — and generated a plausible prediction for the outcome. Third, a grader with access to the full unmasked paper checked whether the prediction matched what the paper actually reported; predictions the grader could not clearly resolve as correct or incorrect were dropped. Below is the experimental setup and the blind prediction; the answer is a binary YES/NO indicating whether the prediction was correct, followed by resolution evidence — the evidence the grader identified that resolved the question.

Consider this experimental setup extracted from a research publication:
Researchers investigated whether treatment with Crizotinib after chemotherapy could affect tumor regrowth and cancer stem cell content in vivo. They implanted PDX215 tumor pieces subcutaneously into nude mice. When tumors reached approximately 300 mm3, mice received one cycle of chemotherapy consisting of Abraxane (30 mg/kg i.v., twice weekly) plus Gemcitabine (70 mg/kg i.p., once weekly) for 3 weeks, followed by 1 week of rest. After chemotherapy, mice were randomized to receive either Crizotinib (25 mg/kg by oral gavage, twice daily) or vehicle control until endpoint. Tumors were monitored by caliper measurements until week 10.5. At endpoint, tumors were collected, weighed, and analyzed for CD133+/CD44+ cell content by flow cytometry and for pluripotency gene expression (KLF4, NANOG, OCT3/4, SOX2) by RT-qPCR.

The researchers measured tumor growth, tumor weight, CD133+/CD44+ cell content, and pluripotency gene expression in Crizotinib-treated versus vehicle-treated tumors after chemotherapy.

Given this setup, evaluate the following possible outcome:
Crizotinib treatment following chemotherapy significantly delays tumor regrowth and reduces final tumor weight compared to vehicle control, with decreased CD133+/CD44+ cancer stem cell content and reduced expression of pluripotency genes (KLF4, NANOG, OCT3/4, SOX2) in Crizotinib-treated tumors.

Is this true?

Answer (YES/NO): YES